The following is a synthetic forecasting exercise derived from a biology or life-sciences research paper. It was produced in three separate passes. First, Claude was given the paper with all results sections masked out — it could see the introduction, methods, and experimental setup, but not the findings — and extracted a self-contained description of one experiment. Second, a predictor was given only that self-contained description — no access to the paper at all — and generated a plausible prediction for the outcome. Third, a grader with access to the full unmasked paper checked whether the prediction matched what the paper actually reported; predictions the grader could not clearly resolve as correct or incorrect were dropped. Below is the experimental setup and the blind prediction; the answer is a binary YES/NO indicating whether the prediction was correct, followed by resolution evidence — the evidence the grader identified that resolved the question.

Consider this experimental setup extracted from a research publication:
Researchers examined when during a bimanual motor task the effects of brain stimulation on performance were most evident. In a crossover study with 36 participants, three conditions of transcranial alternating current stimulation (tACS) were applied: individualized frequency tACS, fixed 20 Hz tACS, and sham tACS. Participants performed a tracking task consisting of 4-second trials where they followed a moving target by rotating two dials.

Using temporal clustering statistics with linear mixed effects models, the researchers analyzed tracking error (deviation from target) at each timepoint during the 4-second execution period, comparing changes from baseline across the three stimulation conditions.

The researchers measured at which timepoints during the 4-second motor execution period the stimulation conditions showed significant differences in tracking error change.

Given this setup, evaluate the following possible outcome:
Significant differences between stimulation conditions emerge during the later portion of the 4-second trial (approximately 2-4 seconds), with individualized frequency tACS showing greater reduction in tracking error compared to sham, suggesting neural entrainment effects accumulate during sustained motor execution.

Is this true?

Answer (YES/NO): NO